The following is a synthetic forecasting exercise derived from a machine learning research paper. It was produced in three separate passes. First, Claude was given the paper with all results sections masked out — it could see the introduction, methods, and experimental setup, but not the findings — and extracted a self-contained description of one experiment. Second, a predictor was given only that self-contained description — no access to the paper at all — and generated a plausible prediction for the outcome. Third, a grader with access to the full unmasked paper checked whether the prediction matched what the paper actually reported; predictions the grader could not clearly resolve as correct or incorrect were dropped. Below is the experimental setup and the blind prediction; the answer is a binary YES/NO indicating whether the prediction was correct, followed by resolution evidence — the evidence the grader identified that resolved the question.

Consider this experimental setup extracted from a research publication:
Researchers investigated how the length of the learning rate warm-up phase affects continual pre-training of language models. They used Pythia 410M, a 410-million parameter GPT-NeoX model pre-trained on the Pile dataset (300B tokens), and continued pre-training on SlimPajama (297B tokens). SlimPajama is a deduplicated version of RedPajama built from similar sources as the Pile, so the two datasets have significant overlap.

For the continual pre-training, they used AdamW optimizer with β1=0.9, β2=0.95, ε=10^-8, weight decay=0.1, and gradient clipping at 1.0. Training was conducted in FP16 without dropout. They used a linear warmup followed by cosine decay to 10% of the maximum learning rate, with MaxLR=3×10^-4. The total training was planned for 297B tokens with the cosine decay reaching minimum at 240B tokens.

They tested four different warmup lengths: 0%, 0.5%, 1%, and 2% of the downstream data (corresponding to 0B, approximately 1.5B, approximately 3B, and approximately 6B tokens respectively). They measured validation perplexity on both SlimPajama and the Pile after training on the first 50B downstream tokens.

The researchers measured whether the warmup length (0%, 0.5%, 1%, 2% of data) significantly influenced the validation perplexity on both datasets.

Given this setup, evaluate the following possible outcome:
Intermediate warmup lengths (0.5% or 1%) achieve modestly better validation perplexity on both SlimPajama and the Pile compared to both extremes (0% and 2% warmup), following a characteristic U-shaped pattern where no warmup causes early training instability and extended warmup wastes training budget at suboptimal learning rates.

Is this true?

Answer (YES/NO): NO